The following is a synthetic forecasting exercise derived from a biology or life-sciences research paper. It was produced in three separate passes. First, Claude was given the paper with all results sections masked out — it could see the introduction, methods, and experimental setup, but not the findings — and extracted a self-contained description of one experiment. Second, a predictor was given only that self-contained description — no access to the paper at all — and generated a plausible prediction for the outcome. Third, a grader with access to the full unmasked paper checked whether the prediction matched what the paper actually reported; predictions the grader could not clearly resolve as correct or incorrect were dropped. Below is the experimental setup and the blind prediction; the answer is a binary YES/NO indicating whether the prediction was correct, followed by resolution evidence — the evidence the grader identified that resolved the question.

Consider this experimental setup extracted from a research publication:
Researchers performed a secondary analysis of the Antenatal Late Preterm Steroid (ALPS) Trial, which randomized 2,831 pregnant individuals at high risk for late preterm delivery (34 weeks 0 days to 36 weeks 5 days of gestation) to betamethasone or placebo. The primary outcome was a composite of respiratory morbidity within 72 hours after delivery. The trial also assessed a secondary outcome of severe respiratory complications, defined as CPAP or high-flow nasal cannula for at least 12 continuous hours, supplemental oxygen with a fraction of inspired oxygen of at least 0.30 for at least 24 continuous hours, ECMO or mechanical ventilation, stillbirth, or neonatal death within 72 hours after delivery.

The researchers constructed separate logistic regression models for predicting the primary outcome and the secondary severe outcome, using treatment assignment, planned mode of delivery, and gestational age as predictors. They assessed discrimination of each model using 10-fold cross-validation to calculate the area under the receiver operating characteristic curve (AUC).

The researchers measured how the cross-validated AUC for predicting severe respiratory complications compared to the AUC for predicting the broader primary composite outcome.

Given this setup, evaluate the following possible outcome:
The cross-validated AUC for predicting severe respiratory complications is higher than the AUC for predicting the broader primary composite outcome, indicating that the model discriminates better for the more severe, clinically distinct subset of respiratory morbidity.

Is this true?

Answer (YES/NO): YES